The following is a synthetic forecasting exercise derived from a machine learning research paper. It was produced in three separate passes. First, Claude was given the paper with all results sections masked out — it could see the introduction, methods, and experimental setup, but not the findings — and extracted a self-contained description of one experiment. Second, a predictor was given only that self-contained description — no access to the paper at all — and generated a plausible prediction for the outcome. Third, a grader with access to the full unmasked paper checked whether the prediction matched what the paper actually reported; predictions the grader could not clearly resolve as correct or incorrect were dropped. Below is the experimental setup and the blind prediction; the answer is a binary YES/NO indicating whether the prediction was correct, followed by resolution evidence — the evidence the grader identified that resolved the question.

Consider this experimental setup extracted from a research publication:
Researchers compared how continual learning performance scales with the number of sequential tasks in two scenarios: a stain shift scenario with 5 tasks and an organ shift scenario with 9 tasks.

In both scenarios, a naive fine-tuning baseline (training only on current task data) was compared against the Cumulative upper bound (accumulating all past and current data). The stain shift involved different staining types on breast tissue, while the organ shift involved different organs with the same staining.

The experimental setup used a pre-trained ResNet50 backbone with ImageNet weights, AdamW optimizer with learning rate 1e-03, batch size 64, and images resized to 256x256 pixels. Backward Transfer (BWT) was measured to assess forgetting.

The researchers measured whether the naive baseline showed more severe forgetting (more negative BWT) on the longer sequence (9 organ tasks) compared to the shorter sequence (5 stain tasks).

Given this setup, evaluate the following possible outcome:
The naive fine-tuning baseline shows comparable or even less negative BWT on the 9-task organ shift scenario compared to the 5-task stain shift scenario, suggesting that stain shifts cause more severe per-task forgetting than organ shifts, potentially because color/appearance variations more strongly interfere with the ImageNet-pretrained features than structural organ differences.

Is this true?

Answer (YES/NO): YES